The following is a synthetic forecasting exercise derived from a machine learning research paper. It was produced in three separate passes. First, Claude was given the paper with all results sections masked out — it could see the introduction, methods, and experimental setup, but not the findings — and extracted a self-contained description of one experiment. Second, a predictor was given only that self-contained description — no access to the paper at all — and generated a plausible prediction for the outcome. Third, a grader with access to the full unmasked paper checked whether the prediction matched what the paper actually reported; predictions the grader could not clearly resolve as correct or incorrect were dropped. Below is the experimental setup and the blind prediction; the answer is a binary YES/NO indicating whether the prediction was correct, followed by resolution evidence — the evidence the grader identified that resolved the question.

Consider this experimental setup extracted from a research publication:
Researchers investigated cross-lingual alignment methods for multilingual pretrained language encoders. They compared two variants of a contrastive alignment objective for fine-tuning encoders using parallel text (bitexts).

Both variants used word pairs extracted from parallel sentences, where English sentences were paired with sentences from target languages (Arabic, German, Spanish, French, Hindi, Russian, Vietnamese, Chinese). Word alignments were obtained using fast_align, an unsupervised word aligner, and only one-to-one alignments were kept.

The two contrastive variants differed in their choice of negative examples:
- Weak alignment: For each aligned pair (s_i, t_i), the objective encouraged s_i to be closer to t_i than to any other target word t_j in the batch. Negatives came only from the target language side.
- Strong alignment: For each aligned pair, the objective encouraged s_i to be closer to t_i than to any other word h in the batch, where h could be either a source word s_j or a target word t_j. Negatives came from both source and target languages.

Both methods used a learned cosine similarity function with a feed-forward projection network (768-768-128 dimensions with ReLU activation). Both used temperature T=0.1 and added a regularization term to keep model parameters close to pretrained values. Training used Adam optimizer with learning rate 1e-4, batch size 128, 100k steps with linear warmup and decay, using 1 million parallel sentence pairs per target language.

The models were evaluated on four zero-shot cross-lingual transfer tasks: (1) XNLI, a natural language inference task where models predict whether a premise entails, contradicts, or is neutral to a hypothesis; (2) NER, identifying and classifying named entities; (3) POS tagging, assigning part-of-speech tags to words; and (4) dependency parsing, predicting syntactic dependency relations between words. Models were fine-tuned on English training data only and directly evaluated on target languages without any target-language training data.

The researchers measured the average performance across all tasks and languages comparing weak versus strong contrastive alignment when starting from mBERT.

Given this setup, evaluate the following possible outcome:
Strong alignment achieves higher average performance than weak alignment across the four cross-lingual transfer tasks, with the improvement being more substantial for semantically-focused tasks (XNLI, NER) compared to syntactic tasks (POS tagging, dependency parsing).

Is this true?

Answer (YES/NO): NO